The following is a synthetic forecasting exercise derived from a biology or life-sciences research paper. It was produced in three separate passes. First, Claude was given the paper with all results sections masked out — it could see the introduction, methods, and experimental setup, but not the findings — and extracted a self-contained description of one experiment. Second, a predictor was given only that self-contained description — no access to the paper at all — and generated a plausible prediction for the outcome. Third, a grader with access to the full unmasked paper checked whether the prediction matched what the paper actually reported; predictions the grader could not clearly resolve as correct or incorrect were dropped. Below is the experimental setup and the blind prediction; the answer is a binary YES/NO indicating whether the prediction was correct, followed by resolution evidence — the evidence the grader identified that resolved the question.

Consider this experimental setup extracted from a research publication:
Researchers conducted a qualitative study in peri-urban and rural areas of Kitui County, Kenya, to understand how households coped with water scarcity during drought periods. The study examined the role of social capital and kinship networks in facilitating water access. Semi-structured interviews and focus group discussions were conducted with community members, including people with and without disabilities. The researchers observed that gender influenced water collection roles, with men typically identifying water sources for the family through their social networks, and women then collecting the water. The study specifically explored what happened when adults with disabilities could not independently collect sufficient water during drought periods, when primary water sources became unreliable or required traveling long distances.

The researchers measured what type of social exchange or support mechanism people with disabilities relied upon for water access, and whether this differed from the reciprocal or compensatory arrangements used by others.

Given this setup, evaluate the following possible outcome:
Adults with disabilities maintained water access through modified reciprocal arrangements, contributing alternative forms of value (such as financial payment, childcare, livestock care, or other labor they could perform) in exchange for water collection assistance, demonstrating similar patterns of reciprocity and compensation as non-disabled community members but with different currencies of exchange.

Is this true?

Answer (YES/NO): NO